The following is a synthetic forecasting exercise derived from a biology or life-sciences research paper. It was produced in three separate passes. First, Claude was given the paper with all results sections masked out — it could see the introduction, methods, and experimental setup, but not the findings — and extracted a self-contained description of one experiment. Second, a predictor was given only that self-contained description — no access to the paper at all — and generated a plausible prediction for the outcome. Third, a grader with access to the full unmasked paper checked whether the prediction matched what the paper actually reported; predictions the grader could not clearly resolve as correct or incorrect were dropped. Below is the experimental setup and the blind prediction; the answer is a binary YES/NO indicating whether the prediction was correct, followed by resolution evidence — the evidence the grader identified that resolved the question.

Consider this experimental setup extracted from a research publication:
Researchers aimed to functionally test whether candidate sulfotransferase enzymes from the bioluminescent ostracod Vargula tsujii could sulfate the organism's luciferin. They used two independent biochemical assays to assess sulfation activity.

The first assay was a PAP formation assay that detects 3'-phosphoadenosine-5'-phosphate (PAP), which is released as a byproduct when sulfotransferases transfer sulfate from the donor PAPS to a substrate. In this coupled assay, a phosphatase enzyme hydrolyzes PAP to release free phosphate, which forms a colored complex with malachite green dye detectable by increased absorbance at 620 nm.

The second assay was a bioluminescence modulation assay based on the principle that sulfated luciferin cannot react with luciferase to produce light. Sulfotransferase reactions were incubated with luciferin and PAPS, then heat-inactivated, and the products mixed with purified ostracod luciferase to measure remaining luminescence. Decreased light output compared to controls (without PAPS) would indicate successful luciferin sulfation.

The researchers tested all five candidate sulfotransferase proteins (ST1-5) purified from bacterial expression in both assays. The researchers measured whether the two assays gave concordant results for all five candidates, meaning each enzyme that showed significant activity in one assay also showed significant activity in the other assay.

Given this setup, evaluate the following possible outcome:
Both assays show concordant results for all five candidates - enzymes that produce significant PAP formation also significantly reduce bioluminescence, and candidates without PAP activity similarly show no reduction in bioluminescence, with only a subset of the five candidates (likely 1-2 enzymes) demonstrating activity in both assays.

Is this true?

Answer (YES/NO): NO